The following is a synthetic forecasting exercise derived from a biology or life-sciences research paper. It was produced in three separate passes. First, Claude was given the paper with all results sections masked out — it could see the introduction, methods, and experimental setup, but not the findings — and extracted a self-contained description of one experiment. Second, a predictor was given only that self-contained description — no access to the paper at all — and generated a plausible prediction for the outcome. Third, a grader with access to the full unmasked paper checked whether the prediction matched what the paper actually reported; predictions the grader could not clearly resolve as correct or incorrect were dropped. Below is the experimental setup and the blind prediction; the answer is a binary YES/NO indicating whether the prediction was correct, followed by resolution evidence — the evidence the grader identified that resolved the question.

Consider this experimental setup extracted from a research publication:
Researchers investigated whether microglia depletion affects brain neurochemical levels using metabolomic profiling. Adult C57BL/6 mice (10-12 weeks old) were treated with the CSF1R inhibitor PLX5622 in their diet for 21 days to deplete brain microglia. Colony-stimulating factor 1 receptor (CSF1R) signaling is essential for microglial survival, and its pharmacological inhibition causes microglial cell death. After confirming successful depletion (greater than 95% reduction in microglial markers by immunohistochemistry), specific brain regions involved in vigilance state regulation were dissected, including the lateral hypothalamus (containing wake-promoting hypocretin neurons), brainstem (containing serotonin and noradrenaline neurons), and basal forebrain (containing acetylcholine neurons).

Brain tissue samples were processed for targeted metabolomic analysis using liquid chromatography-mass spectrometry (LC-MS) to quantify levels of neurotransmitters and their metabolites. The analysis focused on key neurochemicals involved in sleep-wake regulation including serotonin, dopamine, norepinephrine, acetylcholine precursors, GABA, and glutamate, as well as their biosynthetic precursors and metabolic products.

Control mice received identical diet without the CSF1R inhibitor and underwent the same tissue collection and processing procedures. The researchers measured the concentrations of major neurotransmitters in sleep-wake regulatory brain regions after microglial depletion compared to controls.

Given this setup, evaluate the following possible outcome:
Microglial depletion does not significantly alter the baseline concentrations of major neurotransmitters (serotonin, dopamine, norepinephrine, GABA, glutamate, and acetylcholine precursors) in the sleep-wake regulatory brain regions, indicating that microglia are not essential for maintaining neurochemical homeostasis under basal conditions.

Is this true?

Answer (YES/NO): NO